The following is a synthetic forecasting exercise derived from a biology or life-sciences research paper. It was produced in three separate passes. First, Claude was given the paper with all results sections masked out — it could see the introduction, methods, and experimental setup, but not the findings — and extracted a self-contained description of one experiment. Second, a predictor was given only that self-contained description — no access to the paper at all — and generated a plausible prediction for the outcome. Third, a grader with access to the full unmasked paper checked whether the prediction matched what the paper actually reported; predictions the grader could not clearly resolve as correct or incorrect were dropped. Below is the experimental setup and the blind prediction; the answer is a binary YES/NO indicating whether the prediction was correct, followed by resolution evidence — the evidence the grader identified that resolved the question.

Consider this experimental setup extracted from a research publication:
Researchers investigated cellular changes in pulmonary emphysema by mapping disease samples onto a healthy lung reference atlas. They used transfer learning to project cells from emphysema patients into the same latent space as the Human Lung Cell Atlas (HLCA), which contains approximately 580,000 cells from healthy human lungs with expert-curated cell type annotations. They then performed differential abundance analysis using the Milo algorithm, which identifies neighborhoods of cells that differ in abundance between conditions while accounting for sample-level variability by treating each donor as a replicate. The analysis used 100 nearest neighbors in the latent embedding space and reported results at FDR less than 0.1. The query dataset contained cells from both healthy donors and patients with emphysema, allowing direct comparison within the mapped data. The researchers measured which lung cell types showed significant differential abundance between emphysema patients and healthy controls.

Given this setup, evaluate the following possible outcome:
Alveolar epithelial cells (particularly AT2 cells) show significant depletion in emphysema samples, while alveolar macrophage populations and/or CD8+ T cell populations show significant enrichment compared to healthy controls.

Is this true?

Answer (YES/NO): NO